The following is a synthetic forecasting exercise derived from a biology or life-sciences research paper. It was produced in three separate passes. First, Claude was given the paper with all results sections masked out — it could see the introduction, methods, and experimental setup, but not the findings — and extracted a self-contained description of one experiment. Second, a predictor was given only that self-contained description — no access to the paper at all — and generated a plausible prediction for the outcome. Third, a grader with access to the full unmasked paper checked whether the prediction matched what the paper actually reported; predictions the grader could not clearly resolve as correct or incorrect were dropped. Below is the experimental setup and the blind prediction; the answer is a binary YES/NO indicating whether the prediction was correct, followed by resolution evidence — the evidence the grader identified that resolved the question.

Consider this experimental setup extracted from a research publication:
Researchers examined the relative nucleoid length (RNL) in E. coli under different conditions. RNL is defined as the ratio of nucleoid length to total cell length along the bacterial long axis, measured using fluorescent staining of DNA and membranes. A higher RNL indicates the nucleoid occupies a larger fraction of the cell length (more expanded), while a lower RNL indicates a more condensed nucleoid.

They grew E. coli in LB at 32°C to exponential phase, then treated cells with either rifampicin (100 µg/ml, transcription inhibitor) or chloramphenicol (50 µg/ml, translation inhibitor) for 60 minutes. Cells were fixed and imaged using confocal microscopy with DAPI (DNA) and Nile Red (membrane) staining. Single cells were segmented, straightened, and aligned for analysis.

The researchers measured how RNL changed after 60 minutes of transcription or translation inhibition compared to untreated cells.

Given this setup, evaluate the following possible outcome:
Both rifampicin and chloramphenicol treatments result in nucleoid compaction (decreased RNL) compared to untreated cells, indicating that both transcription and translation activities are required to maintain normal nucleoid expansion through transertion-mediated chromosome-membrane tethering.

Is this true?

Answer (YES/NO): NO